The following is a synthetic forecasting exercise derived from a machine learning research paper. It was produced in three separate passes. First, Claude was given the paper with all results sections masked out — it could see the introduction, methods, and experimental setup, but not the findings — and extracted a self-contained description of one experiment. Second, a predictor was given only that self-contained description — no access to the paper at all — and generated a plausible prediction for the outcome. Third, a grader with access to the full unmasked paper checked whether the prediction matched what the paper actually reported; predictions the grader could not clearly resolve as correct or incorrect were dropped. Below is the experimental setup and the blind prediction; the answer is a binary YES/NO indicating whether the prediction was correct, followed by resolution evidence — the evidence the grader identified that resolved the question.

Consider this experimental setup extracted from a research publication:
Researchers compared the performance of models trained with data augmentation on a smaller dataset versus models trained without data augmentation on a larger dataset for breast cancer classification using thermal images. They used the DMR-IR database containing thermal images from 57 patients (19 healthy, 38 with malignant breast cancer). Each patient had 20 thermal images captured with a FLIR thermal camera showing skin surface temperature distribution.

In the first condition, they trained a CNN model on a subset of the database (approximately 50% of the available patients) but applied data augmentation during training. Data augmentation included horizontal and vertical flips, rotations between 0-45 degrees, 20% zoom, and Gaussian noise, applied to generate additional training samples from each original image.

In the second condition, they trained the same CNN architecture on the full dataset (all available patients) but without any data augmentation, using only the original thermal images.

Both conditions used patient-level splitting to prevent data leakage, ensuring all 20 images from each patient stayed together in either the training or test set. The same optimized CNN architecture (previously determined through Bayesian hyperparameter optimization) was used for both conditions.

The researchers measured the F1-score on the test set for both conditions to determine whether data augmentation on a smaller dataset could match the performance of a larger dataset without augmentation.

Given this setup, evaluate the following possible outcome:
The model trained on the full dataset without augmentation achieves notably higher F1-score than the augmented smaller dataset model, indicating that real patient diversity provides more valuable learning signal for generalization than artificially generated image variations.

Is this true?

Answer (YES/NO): NO